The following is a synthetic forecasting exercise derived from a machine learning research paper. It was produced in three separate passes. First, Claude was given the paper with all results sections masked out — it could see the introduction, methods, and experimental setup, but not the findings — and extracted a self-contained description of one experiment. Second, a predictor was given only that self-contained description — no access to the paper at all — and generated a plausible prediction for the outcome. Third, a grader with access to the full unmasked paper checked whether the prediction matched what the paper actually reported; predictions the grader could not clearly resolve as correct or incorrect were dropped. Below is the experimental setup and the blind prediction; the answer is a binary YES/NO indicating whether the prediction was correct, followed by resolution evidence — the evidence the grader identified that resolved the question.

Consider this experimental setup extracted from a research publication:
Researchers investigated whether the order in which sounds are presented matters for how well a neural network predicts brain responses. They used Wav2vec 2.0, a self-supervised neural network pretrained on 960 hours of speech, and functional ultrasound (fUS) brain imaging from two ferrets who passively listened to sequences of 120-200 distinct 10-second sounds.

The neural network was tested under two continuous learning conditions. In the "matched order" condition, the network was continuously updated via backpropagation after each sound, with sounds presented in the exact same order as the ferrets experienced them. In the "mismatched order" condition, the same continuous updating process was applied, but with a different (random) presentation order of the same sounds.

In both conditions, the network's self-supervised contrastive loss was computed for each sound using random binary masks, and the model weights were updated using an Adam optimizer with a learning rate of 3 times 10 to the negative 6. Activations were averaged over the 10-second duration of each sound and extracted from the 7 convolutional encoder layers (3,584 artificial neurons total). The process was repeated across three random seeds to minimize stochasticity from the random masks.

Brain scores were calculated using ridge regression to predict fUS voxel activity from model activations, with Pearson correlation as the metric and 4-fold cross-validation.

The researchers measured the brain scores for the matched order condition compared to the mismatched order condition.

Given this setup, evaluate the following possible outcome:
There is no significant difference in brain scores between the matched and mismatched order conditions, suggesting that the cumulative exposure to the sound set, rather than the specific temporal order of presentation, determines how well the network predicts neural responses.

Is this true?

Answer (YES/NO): NO